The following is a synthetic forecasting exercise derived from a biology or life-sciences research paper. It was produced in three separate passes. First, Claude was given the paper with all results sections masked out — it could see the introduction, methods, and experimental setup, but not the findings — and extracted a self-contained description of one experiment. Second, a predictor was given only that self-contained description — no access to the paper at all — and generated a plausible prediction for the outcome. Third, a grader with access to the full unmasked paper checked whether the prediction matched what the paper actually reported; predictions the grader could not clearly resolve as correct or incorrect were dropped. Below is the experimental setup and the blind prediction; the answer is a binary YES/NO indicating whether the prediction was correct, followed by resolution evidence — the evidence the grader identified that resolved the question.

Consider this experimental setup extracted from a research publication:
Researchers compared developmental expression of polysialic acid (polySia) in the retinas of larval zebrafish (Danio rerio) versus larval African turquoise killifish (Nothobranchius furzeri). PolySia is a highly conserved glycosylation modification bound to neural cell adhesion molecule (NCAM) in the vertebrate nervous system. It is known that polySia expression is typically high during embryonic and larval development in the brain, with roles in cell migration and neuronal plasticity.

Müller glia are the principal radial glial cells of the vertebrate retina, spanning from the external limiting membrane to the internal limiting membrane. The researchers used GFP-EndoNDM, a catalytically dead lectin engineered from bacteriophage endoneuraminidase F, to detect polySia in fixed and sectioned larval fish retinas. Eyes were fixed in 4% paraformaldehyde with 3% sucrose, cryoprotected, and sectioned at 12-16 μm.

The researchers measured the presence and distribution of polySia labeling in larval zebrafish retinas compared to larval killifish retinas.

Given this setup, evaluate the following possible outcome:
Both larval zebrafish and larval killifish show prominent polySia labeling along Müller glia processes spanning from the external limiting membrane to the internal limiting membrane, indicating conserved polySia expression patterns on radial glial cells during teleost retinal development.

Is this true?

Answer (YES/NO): NO